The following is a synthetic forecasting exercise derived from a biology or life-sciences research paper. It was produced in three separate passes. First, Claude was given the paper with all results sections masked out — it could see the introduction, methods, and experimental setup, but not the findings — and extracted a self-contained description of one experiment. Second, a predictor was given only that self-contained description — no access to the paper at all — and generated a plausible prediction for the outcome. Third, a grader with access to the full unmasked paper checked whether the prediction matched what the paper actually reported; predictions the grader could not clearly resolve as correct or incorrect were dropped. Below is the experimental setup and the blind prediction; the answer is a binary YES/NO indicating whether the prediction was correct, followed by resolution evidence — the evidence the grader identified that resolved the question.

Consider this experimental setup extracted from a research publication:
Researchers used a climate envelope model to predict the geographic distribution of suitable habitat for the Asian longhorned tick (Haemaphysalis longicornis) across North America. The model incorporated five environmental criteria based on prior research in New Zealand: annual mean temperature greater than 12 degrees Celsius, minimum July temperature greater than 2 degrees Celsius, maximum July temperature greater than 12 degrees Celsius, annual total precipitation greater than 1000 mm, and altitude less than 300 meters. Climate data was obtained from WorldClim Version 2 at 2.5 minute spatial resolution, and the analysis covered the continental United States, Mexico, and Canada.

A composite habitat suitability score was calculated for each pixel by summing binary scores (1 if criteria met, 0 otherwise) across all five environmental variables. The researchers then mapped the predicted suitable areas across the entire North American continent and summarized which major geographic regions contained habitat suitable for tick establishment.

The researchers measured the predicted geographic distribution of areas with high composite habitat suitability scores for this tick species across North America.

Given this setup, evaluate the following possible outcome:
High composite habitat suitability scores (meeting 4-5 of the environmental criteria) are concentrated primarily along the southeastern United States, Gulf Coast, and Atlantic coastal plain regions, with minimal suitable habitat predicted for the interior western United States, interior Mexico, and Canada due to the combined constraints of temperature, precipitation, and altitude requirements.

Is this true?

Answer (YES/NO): NO